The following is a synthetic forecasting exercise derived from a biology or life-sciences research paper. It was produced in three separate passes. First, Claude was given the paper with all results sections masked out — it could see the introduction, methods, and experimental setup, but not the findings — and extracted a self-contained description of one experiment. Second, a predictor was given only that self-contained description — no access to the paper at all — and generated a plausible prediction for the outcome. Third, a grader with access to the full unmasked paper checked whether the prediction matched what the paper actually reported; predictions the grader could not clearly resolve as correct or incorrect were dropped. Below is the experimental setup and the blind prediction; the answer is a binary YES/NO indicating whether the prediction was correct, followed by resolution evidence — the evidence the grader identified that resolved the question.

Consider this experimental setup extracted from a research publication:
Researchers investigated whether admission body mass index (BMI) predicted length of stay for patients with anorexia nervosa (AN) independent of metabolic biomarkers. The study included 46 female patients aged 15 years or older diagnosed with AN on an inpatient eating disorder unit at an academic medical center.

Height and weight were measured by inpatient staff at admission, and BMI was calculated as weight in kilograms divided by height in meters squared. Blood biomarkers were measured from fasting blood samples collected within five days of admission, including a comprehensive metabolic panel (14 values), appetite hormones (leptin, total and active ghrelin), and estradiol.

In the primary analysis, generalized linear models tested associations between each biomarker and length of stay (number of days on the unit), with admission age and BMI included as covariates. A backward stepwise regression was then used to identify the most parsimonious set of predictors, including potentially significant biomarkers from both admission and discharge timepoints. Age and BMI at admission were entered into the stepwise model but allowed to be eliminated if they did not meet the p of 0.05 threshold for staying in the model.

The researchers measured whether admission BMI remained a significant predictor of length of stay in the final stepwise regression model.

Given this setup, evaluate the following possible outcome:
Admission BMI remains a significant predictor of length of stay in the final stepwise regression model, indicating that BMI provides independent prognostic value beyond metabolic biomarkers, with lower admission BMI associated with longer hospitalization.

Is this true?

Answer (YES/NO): YES